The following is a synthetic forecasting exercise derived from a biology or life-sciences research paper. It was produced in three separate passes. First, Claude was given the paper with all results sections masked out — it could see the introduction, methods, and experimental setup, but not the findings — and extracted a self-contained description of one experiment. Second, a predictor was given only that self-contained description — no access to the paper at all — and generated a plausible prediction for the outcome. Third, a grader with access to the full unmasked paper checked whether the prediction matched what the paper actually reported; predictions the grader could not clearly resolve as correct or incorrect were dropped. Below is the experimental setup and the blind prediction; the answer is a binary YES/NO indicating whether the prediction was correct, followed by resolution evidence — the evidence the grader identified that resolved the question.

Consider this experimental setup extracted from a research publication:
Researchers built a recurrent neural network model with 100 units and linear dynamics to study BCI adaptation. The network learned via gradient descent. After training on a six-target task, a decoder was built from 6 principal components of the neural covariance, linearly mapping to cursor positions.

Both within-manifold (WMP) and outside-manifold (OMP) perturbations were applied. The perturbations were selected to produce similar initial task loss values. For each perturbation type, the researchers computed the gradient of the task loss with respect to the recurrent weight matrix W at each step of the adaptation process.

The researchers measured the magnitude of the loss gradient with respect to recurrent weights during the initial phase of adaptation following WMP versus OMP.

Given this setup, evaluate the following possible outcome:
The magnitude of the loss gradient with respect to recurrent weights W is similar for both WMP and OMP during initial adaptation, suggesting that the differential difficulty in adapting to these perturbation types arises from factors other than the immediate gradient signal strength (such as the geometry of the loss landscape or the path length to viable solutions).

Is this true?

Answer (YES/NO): NO